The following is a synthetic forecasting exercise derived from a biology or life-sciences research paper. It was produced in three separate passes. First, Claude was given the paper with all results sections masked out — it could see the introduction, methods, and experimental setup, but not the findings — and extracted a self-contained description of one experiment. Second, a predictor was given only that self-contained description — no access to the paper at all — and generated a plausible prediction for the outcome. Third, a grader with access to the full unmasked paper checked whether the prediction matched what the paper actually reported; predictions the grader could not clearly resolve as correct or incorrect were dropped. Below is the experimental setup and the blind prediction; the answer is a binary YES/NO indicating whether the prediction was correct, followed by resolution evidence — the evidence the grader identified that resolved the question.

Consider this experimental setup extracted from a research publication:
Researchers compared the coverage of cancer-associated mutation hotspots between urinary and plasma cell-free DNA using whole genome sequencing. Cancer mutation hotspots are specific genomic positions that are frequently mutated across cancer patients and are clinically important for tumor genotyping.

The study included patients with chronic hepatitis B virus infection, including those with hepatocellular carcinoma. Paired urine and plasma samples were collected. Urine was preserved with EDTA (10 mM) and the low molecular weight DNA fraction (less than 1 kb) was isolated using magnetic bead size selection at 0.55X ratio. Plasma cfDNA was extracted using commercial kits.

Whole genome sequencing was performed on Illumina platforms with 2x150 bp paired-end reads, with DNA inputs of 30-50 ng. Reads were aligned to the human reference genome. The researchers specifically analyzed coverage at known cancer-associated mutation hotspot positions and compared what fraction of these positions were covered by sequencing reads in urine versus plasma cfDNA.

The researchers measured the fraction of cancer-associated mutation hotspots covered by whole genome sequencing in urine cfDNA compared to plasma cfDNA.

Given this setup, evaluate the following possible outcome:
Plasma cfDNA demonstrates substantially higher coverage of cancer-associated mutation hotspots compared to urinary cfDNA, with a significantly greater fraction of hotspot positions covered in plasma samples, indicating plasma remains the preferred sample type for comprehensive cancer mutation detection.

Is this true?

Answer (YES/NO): NO